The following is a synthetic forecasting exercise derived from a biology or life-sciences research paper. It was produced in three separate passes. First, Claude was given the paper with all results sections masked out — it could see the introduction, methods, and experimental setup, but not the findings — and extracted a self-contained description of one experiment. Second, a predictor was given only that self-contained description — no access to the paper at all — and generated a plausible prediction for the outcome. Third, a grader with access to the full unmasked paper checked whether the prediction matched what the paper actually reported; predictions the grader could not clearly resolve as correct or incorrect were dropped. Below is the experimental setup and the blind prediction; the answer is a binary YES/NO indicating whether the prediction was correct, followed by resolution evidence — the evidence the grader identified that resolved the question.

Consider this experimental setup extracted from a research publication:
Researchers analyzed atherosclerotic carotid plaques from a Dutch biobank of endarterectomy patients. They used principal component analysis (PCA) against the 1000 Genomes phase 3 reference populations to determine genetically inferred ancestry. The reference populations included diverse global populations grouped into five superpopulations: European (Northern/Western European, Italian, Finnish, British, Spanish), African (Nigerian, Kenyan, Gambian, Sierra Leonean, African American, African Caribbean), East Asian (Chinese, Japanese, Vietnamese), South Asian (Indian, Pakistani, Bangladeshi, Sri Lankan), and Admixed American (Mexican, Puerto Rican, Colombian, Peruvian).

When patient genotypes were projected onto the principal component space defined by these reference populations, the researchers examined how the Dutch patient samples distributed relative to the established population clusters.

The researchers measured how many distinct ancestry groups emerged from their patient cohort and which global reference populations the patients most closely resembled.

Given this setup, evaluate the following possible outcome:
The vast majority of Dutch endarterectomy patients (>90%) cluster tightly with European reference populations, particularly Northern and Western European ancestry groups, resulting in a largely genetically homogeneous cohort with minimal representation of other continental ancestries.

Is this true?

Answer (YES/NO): YES